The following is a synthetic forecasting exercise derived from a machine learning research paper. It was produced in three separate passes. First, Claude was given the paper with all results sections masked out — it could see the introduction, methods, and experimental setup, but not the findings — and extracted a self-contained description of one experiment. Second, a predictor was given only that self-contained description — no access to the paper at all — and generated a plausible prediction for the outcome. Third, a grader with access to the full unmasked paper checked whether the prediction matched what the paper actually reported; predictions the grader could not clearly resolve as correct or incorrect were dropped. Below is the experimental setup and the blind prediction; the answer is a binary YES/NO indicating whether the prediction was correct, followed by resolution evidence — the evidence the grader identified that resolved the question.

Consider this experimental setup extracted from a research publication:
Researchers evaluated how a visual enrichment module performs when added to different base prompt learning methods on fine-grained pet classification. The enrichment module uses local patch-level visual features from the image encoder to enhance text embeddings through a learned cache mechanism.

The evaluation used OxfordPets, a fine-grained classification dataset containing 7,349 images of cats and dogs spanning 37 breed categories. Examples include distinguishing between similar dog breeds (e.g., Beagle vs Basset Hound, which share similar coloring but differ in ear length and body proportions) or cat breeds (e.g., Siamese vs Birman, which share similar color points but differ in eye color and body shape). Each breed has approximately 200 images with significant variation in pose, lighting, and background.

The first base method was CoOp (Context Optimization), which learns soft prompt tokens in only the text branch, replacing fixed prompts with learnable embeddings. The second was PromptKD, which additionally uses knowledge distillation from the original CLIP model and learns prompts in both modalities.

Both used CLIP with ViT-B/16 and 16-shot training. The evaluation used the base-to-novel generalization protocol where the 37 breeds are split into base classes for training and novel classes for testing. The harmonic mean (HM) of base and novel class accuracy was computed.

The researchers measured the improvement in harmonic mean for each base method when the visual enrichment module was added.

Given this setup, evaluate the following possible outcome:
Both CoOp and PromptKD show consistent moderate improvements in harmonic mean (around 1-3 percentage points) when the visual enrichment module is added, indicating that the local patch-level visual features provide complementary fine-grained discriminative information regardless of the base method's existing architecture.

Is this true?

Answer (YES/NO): YES